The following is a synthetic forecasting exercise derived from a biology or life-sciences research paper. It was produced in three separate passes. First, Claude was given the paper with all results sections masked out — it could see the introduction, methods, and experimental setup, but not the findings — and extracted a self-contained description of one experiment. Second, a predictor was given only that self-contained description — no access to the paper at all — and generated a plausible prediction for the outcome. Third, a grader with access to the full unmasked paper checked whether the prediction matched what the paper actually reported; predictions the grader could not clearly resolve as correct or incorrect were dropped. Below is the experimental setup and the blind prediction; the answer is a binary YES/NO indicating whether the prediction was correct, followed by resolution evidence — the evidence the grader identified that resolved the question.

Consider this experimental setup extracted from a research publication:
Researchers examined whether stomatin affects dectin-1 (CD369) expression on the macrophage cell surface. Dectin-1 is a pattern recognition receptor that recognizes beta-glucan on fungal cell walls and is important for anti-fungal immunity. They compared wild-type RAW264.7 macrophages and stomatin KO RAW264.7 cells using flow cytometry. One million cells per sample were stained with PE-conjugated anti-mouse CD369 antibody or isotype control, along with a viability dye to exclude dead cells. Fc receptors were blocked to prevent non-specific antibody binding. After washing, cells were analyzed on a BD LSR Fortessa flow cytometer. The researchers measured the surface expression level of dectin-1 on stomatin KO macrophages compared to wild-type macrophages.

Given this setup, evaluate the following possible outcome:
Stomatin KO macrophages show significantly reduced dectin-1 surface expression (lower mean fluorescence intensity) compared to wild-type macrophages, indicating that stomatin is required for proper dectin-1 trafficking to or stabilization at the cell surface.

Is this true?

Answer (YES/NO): NO